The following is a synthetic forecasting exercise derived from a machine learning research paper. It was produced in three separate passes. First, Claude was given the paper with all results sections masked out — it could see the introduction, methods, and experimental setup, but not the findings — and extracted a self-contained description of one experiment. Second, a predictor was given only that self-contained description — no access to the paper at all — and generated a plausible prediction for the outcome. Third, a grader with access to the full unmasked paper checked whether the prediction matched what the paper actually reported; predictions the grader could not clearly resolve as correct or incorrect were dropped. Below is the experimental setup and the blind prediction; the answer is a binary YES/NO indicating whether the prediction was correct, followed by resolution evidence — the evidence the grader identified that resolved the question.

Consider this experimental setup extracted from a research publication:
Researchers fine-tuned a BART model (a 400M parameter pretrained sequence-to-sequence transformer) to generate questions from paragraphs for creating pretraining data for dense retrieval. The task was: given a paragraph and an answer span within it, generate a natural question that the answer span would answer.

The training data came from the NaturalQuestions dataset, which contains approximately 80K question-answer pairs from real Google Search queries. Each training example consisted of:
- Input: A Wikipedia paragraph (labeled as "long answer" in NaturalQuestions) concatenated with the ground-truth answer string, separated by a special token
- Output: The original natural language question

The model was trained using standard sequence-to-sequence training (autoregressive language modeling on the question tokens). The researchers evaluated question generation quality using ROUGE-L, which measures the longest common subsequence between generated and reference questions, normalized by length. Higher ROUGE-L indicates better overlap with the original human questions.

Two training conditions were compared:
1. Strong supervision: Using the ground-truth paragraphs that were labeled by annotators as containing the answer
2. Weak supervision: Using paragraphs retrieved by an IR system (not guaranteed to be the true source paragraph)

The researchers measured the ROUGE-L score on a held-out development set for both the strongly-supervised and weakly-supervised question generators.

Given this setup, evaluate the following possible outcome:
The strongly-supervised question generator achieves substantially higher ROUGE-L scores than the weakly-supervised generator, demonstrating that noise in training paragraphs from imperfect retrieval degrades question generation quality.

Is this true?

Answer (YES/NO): NO